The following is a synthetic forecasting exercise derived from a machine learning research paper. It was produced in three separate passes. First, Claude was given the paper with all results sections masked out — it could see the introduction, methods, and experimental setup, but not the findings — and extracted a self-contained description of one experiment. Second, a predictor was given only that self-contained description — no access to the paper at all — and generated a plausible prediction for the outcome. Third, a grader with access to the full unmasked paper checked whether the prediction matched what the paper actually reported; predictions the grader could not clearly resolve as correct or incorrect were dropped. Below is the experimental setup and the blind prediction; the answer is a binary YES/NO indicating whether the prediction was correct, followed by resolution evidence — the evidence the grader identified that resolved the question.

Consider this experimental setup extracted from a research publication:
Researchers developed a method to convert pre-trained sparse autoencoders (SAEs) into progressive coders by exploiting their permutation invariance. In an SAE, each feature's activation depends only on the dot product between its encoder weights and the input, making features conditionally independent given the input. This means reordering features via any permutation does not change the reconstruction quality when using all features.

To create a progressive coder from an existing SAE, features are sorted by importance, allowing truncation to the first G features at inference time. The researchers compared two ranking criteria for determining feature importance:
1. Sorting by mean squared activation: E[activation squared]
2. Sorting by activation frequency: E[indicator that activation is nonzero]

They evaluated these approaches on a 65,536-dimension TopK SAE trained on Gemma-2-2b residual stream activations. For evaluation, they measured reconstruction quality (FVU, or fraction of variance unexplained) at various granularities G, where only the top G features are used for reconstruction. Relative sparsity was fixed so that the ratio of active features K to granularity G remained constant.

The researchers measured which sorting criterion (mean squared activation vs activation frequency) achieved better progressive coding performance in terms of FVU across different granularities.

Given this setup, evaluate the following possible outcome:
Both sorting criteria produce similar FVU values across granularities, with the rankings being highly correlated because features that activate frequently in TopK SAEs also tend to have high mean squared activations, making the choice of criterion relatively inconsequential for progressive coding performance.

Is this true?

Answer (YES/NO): NO